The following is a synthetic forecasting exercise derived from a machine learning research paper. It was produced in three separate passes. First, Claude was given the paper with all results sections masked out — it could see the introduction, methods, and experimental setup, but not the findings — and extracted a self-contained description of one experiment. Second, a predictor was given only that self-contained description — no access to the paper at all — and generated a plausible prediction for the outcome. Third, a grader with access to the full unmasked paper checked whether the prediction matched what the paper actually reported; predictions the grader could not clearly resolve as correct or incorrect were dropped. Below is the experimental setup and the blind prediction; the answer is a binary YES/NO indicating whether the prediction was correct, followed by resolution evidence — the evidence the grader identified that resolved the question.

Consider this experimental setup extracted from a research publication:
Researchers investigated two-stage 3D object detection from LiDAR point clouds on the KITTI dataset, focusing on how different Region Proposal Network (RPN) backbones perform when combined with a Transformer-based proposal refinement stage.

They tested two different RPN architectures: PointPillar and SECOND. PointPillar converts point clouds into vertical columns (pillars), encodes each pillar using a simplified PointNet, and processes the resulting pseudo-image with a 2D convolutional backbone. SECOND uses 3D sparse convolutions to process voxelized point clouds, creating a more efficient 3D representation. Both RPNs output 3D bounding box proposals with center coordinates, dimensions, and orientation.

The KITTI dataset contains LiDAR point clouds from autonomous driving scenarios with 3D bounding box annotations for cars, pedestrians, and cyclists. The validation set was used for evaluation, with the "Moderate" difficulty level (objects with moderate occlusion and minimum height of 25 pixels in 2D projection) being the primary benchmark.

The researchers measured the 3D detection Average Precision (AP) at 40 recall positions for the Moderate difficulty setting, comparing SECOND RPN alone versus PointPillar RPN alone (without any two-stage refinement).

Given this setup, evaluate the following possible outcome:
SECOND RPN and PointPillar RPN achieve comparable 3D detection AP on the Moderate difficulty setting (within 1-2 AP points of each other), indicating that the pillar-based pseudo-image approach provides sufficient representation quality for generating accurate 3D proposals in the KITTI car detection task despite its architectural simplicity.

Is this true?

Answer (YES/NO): YES